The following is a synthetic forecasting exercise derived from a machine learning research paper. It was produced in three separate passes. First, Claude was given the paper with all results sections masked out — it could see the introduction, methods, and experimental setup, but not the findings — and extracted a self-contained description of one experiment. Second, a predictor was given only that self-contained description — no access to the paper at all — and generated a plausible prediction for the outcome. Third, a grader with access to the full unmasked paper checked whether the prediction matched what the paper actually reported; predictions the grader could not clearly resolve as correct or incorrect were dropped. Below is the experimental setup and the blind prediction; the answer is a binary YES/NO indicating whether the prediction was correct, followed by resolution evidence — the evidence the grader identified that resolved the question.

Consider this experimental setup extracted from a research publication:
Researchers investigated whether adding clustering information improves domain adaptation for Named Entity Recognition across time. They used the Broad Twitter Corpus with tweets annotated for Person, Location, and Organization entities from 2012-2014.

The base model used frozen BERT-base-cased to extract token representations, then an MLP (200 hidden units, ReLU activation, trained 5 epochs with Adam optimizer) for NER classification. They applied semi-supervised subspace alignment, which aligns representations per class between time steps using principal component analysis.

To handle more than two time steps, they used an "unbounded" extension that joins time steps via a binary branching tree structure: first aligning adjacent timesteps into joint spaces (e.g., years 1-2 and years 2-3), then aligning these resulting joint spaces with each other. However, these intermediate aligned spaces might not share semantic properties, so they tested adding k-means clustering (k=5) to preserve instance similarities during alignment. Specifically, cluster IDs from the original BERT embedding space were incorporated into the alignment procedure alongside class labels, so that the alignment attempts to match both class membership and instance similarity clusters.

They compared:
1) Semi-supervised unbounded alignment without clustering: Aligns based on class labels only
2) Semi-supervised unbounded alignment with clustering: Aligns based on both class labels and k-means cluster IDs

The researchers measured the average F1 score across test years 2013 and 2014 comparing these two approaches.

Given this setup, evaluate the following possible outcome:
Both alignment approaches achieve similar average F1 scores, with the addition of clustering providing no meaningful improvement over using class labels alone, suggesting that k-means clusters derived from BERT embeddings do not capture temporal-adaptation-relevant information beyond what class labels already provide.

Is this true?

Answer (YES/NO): NO